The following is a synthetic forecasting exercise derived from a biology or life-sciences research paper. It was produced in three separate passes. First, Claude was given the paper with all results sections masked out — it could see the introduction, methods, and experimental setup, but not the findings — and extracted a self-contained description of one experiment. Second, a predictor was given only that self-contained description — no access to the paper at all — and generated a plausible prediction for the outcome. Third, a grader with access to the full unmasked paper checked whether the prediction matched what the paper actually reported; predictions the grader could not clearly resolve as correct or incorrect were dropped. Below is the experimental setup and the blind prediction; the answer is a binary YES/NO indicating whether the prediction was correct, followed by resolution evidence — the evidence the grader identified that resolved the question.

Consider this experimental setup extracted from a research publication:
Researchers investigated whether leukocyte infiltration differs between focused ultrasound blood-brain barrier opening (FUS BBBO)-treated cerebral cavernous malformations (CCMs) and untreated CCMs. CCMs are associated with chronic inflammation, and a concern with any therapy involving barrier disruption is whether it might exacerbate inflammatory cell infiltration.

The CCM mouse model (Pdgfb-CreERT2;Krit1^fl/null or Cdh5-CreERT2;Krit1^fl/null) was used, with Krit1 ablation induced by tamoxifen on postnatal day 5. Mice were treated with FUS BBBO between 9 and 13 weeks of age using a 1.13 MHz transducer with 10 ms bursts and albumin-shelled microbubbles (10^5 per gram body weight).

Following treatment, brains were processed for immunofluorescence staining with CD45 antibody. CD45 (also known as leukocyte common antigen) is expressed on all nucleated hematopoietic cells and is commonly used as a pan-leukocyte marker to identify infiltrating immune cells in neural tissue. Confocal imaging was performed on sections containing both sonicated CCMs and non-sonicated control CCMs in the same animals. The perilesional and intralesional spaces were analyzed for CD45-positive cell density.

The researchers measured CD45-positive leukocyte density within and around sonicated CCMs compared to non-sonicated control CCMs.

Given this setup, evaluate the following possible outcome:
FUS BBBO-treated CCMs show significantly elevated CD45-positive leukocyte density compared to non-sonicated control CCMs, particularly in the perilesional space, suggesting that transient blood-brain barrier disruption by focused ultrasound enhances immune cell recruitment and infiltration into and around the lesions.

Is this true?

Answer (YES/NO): NO